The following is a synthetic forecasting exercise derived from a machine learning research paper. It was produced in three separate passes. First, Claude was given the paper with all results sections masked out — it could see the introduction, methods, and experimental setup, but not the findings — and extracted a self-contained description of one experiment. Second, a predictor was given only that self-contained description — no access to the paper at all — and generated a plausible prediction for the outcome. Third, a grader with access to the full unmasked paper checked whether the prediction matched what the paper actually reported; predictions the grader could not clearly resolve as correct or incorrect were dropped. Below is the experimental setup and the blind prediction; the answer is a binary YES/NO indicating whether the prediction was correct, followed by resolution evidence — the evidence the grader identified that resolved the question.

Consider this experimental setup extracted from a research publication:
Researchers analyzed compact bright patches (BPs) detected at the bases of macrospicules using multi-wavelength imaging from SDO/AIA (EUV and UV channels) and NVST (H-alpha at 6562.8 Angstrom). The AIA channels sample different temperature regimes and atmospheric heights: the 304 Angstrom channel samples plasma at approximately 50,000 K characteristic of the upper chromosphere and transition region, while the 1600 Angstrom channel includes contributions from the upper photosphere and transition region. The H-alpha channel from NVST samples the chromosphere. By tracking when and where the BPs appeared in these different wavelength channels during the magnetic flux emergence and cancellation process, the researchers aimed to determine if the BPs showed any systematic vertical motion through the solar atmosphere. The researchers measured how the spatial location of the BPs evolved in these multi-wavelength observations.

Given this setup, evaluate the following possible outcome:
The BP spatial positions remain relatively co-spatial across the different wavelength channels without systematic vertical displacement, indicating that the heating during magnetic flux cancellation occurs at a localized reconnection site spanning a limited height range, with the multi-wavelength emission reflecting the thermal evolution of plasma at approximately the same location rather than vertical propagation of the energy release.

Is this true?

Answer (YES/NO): NO